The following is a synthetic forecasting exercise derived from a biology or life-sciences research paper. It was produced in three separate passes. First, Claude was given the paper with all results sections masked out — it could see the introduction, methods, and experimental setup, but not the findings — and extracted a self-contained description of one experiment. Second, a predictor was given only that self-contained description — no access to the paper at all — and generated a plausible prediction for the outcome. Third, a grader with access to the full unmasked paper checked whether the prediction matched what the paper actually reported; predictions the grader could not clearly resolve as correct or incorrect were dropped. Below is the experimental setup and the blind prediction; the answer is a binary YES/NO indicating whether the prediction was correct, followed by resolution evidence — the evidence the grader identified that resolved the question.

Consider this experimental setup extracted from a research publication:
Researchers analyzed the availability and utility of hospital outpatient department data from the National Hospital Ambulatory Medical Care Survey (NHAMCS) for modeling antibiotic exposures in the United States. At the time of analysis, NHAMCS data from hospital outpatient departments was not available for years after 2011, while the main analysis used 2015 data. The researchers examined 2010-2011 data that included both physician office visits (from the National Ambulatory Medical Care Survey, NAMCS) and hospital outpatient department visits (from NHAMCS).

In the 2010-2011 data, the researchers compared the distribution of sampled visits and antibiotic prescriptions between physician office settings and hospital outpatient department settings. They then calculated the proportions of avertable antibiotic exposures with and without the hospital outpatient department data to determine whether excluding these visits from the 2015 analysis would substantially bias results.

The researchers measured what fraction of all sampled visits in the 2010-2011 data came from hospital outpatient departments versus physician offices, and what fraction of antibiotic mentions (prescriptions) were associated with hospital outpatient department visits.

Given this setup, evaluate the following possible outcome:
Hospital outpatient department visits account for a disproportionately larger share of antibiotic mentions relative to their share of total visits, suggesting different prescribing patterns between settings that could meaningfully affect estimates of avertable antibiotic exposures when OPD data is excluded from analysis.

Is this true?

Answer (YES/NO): NO